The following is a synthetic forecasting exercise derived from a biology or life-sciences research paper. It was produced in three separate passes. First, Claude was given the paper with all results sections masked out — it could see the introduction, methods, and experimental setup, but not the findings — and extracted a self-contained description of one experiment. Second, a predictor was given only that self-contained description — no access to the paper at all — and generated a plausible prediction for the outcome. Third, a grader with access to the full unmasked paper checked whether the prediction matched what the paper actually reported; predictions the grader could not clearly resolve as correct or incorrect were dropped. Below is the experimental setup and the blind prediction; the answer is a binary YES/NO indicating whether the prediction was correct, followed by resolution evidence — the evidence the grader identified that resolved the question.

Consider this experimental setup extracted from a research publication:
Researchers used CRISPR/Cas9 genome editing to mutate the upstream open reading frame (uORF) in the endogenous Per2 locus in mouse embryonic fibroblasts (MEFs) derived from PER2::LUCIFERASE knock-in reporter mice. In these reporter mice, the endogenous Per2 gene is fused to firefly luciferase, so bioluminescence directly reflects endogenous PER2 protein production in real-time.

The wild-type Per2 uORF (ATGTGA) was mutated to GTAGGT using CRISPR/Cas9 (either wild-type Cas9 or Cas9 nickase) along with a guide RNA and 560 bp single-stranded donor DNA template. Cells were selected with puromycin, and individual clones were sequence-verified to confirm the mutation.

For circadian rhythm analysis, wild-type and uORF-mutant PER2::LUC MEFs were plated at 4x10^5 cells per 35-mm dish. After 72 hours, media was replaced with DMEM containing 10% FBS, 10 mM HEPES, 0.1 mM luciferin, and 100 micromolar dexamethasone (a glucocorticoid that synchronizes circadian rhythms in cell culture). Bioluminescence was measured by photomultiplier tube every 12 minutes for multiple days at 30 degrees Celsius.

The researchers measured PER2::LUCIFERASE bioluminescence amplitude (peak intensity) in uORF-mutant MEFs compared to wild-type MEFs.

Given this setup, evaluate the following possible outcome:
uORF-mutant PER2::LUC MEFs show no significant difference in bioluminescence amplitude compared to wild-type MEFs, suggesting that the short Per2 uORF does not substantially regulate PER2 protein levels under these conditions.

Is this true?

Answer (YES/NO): NO